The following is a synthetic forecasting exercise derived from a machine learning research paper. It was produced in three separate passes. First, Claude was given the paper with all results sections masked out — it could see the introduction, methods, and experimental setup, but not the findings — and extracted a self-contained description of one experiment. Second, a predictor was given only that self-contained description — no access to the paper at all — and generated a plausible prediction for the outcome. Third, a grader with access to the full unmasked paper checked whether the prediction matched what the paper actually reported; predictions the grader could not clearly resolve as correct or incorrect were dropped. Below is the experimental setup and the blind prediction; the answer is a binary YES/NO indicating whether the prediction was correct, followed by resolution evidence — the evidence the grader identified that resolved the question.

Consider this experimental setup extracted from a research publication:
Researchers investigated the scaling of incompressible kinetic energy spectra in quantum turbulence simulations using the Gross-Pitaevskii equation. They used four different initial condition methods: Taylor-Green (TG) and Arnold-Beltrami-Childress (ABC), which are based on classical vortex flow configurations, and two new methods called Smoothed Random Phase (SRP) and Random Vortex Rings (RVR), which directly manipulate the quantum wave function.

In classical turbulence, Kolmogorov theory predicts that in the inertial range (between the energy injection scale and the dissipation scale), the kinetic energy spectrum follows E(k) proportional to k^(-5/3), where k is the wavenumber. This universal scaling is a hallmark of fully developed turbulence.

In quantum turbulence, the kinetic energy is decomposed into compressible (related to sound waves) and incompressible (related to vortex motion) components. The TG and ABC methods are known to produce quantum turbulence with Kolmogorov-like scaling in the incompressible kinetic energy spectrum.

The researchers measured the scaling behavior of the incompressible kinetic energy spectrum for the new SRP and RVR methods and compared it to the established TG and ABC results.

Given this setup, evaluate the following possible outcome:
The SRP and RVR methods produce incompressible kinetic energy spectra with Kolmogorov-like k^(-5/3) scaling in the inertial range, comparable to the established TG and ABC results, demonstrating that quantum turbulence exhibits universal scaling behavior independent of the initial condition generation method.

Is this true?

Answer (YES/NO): YES